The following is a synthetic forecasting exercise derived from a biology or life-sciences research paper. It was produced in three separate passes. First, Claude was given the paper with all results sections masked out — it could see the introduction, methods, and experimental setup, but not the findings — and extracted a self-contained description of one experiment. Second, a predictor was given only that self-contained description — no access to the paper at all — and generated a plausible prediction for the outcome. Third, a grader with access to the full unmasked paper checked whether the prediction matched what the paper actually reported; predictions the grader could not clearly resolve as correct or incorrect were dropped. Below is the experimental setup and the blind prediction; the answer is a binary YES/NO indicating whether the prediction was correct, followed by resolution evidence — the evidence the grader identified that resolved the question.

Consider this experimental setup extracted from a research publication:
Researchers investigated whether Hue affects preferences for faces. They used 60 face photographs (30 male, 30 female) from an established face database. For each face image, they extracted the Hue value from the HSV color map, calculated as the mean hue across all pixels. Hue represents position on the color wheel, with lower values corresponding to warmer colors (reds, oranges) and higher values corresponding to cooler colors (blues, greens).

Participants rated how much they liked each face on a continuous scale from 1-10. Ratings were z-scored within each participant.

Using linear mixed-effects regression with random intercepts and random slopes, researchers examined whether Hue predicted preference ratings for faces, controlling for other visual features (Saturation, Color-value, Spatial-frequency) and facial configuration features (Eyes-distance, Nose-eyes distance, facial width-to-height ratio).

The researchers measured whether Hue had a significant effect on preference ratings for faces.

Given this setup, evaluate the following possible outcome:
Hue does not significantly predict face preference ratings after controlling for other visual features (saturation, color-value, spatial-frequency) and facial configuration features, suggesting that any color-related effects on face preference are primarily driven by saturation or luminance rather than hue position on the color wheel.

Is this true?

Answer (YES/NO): NO